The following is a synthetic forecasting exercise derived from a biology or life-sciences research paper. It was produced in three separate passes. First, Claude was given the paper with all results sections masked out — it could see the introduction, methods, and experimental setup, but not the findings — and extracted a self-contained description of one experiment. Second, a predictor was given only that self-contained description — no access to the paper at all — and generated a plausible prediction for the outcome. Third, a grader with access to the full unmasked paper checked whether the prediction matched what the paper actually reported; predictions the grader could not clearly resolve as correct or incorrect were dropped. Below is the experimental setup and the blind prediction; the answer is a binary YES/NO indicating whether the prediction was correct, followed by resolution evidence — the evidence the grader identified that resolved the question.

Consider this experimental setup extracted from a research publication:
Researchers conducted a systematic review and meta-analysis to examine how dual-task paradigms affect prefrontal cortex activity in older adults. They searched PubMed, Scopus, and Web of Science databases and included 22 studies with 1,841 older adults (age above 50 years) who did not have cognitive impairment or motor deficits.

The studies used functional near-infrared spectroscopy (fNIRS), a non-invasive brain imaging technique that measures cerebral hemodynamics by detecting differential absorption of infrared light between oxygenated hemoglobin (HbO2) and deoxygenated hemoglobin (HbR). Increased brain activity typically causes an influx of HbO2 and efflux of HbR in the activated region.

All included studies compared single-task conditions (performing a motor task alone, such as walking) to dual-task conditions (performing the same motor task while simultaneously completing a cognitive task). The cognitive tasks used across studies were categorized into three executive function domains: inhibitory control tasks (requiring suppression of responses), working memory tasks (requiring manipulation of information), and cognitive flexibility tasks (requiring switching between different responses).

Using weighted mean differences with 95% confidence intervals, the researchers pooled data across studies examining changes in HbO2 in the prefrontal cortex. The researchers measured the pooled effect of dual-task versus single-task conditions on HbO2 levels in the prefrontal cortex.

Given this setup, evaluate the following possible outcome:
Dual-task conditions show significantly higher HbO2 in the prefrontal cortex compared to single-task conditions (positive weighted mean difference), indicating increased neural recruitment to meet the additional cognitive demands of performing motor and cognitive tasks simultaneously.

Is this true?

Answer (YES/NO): YES